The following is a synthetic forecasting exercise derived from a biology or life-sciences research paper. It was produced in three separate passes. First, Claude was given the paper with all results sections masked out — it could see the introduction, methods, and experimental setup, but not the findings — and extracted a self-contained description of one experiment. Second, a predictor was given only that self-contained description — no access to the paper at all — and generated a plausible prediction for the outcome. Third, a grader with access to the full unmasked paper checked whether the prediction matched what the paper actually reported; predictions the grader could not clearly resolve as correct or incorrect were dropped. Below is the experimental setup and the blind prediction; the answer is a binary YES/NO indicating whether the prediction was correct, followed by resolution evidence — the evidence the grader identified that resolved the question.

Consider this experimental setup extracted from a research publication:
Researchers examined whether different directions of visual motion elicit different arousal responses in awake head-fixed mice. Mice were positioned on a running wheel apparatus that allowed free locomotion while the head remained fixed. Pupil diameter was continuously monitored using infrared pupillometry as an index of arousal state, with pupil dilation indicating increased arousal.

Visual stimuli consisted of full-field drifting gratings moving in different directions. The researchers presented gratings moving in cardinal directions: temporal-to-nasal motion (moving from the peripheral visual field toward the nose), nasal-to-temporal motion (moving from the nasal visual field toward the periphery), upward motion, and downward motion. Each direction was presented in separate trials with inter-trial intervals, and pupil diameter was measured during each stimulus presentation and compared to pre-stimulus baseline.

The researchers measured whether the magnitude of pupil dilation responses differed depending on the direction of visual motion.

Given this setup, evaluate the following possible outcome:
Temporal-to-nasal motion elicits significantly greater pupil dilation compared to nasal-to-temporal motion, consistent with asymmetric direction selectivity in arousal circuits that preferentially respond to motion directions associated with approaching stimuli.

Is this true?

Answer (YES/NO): YES